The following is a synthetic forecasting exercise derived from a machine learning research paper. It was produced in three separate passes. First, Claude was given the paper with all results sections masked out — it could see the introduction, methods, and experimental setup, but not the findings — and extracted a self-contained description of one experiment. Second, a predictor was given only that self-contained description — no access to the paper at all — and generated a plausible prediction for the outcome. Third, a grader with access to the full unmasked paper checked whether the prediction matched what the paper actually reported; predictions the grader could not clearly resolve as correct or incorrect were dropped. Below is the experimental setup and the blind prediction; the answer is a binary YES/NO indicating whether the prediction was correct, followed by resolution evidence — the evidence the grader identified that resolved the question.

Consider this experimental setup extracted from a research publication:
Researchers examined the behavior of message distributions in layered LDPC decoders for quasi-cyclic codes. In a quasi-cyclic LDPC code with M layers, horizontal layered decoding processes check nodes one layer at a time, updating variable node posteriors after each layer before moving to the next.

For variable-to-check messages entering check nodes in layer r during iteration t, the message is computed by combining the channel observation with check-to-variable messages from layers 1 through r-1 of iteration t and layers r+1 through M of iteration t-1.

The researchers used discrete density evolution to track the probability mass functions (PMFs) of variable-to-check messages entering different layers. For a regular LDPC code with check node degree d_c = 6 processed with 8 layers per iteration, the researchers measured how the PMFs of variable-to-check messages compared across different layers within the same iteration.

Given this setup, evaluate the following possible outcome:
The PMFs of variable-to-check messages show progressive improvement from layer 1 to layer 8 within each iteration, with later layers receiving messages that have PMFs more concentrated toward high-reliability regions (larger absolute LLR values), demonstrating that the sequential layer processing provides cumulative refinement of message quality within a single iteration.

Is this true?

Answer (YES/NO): NO